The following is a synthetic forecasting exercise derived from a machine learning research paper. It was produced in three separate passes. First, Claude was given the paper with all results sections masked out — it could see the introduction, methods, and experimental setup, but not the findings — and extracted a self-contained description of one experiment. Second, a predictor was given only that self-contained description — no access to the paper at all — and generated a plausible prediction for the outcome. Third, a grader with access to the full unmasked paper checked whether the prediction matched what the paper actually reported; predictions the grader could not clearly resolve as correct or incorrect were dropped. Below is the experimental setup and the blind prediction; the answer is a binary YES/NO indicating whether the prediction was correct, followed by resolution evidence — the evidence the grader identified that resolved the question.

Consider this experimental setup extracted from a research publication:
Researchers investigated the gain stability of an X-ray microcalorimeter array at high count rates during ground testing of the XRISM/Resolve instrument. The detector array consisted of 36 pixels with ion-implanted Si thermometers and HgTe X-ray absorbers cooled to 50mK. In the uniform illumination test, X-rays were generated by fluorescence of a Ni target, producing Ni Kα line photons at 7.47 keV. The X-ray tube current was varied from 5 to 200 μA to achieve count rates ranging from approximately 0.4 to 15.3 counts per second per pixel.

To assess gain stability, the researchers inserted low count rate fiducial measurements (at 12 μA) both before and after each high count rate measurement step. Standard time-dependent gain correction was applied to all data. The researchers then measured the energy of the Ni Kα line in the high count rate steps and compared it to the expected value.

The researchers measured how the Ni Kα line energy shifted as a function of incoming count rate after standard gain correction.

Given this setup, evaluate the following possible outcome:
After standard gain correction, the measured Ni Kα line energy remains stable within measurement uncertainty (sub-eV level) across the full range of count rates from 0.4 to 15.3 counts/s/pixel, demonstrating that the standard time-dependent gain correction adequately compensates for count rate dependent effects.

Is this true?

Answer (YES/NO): NO